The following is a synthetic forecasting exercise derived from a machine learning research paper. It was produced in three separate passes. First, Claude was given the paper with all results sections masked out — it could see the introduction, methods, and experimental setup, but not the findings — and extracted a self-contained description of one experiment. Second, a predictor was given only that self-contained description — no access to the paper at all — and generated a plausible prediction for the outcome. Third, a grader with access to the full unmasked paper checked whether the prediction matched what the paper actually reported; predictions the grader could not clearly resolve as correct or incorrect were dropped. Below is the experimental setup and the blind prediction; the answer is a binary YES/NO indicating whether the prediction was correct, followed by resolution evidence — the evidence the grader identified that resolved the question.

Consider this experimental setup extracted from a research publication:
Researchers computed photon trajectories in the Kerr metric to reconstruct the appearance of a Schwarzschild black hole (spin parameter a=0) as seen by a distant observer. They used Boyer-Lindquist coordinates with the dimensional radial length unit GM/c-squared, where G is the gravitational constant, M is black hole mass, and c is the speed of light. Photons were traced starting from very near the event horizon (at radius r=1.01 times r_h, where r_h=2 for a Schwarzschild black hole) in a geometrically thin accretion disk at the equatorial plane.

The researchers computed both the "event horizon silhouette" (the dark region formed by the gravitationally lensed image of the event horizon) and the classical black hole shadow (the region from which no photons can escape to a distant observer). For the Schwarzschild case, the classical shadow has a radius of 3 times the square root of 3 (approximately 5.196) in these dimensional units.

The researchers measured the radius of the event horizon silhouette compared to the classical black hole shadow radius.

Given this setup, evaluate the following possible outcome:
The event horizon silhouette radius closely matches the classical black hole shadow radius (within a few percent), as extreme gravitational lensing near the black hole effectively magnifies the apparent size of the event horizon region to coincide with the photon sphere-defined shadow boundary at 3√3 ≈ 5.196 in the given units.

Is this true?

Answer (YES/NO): NO